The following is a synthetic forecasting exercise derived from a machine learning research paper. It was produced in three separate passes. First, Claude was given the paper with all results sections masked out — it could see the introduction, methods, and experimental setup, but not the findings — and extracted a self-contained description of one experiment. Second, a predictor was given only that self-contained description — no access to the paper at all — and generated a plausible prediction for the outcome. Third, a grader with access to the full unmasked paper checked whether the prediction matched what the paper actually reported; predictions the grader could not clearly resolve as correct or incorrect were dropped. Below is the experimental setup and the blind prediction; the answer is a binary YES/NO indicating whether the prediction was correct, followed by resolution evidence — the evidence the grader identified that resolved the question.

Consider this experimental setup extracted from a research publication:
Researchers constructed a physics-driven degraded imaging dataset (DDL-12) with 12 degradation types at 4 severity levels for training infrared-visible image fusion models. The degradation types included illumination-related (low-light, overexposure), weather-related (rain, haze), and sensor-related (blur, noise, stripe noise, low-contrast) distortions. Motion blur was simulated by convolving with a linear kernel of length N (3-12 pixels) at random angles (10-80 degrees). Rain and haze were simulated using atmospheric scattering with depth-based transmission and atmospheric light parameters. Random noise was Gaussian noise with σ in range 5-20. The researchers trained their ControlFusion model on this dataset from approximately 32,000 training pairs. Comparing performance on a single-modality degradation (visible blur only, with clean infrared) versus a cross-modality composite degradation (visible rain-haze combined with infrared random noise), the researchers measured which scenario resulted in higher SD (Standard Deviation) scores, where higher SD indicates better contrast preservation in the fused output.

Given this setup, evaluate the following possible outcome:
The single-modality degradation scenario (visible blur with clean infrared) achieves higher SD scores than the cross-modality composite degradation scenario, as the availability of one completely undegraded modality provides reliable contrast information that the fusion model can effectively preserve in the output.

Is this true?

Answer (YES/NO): NO